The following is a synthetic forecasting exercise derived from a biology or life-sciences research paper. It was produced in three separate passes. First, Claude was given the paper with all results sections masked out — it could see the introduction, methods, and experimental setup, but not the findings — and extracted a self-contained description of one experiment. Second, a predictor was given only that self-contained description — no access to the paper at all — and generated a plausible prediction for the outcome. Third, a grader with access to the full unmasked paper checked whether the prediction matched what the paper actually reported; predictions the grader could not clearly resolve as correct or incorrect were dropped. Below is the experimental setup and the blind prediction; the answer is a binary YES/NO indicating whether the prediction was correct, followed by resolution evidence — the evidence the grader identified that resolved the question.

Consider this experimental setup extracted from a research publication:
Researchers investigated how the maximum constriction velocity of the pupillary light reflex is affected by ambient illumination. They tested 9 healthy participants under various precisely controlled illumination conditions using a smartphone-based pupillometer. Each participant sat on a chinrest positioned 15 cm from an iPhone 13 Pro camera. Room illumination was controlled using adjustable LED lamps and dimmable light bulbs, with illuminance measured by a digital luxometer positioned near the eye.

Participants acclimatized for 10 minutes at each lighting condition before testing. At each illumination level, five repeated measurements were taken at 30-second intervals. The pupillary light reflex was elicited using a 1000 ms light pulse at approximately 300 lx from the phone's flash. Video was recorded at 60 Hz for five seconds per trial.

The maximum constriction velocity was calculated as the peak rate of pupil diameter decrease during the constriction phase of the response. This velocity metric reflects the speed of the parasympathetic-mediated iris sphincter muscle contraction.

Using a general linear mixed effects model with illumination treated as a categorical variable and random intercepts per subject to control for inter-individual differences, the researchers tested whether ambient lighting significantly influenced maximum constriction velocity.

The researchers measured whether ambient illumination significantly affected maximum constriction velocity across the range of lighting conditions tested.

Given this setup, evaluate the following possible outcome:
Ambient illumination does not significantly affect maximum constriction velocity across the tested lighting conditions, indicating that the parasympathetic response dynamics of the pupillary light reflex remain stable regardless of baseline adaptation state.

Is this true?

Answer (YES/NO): NO